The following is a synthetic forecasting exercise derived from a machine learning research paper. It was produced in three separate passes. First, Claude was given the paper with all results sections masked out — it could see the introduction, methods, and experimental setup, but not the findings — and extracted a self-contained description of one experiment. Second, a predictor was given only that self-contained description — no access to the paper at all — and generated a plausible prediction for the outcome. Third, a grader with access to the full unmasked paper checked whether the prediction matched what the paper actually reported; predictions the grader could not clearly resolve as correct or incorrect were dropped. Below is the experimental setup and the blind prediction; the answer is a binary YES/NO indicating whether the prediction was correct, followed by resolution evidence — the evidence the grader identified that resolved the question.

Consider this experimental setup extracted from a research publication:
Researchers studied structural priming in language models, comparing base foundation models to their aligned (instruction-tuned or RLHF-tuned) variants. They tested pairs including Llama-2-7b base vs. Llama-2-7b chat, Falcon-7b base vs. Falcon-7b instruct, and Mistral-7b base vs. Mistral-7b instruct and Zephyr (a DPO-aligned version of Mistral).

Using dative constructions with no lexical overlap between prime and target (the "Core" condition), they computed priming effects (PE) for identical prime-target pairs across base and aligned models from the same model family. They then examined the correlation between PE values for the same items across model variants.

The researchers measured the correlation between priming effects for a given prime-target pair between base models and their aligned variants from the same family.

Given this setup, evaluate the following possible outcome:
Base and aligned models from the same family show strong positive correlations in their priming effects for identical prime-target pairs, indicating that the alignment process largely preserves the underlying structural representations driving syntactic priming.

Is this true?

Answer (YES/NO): NO